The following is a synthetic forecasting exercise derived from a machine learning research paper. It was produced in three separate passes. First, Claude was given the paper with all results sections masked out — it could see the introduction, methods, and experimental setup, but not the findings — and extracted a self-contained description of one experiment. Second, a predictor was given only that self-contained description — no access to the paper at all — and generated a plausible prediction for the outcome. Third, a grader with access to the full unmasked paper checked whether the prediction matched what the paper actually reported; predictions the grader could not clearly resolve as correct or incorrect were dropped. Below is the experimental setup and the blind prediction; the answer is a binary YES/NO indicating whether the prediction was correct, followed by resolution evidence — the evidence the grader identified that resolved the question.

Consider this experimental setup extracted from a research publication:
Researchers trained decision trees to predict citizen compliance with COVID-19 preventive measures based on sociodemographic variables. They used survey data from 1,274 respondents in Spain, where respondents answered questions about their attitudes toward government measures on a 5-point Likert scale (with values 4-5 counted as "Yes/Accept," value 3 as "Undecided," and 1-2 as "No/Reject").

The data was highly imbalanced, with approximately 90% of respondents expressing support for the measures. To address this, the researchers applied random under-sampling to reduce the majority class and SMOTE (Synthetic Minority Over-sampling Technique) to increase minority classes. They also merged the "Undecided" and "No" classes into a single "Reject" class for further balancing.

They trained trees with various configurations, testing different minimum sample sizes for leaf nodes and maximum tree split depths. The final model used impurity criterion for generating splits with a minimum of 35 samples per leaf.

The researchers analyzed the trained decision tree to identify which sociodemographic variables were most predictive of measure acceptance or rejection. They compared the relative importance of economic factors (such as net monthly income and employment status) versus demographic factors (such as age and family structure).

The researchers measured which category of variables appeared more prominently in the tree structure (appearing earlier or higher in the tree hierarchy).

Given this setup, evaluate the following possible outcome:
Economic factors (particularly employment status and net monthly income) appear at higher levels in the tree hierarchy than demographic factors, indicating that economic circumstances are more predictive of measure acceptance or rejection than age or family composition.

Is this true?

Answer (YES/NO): NO